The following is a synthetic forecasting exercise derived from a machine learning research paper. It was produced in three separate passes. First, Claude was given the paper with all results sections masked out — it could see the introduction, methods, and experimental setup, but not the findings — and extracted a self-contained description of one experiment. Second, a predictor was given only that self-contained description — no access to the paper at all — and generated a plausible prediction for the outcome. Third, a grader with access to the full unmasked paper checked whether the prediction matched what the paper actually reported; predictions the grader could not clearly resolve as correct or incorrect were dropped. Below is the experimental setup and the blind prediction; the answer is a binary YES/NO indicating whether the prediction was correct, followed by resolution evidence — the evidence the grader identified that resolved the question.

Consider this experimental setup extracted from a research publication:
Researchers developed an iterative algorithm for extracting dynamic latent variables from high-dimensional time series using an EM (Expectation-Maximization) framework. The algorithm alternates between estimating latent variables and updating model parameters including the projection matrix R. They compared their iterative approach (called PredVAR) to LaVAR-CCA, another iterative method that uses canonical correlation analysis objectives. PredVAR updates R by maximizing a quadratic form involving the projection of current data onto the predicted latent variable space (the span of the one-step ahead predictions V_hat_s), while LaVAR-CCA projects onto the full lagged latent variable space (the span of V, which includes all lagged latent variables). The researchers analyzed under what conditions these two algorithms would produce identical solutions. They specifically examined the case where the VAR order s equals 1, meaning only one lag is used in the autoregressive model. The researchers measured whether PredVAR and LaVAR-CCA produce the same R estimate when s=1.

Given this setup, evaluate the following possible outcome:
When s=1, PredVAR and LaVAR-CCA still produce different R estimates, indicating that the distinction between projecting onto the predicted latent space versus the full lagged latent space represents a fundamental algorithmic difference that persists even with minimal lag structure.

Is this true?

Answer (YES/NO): NO